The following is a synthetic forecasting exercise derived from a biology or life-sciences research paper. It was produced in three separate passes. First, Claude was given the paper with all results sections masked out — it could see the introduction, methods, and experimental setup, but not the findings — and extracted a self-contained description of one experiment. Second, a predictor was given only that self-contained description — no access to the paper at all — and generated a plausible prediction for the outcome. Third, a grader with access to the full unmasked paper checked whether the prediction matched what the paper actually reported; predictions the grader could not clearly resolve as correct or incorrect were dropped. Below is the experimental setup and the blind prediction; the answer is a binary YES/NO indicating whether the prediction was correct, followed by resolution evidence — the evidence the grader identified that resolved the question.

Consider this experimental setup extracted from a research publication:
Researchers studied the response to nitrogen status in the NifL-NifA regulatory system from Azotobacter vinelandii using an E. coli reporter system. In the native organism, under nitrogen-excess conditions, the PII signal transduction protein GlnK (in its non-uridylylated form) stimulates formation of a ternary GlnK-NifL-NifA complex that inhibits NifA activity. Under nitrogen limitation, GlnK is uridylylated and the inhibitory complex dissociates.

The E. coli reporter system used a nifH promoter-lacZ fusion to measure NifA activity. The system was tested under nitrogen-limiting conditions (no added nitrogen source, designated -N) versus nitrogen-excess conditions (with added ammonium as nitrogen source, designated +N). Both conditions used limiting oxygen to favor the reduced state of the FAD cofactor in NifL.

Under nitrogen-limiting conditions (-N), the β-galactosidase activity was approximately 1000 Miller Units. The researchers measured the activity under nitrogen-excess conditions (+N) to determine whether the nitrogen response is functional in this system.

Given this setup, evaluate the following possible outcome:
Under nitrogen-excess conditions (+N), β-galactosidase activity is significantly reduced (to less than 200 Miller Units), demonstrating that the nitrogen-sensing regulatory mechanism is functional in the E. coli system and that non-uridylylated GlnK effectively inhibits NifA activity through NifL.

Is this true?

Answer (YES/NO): YES